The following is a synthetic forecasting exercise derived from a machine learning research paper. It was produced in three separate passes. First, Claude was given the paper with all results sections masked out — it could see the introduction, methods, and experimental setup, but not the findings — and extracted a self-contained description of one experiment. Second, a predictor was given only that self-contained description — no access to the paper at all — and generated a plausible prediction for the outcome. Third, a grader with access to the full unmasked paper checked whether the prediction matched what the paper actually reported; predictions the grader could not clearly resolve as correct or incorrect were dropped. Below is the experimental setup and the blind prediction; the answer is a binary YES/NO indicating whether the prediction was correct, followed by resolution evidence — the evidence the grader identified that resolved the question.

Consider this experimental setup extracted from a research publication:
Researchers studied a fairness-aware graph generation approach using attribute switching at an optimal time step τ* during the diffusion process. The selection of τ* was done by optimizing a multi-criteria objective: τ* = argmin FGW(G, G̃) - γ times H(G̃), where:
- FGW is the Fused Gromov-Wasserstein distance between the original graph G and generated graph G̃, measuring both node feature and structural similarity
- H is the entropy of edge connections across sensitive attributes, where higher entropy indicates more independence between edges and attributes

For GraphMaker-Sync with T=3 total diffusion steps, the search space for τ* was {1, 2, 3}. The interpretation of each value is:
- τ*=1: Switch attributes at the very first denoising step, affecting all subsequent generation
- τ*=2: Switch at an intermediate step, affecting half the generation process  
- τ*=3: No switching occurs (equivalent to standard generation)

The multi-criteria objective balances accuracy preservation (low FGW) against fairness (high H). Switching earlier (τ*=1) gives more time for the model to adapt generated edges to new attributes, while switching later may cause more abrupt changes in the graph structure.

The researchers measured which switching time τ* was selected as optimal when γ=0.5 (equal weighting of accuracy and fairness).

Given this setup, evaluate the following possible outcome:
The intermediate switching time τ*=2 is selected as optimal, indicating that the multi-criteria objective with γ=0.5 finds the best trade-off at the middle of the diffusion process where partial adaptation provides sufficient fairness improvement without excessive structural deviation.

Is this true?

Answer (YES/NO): YES